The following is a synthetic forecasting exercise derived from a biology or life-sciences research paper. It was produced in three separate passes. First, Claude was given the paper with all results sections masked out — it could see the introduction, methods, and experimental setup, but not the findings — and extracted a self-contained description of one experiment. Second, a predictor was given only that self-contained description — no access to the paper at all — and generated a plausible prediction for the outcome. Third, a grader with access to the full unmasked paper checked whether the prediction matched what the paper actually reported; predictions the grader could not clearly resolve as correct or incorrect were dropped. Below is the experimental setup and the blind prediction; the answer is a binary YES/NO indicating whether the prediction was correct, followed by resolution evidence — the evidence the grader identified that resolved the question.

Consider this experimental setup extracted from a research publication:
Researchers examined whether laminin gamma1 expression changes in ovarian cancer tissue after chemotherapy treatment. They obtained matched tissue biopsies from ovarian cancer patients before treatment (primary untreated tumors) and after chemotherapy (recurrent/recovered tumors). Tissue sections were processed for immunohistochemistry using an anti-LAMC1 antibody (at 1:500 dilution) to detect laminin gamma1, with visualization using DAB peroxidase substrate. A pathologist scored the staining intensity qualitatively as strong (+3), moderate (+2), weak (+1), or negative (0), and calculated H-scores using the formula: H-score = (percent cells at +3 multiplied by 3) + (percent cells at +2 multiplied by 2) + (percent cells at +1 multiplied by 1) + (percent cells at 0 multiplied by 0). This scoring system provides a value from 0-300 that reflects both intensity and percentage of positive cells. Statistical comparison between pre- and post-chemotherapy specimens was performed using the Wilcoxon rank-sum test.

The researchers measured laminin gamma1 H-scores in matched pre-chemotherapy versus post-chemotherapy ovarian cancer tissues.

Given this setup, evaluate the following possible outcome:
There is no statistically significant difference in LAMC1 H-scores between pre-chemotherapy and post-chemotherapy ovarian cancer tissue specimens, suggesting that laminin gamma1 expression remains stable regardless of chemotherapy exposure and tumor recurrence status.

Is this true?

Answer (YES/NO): YES